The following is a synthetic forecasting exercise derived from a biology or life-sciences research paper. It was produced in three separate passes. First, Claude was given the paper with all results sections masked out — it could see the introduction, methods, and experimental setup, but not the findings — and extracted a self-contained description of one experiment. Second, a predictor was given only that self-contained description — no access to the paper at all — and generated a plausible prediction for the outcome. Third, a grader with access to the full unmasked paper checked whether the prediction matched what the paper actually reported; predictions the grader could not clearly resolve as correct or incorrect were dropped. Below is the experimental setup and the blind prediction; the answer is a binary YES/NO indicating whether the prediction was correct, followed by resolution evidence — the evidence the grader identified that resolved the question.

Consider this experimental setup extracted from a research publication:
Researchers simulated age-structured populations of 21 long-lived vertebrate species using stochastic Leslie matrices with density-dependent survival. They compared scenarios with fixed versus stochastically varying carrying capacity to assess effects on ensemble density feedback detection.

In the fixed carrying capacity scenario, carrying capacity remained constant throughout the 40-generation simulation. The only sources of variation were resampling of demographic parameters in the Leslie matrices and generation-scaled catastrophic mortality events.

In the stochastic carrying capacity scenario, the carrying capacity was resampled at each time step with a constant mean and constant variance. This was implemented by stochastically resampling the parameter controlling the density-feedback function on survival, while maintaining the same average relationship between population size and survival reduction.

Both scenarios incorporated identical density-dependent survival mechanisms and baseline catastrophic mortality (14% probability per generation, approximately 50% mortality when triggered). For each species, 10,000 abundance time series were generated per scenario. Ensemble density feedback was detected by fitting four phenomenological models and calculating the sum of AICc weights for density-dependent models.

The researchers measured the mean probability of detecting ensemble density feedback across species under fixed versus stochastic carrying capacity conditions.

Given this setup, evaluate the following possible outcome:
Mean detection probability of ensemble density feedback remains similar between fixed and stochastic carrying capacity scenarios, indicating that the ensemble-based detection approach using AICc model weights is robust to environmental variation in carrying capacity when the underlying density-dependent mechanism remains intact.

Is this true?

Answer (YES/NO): YES